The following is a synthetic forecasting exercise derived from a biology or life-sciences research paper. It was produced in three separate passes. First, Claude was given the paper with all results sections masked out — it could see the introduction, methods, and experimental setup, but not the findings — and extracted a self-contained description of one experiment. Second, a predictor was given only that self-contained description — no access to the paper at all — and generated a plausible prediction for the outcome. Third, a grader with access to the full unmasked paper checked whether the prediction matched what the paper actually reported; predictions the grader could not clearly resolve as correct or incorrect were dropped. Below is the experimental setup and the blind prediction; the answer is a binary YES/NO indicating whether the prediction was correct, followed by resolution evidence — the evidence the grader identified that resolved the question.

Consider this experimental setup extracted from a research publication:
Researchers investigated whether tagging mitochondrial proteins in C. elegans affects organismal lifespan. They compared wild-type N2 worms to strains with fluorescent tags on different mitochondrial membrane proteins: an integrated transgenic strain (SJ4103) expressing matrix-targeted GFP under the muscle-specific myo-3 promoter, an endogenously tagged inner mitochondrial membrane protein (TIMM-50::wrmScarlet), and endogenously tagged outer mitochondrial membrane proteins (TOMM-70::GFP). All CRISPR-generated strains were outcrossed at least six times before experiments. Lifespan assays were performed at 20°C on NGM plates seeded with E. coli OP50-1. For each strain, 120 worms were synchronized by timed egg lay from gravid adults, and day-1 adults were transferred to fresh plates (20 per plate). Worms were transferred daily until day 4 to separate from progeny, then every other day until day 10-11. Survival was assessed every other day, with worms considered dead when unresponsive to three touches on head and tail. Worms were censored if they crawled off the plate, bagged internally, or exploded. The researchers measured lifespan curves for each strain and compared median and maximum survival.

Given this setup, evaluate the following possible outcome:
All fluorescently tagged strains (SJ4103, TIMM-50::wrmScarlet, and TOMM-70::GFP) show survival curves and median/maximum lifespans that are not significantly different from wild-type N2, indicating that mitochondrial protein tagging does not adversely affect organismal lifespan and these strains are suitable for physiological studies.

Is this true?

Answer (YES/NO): NO